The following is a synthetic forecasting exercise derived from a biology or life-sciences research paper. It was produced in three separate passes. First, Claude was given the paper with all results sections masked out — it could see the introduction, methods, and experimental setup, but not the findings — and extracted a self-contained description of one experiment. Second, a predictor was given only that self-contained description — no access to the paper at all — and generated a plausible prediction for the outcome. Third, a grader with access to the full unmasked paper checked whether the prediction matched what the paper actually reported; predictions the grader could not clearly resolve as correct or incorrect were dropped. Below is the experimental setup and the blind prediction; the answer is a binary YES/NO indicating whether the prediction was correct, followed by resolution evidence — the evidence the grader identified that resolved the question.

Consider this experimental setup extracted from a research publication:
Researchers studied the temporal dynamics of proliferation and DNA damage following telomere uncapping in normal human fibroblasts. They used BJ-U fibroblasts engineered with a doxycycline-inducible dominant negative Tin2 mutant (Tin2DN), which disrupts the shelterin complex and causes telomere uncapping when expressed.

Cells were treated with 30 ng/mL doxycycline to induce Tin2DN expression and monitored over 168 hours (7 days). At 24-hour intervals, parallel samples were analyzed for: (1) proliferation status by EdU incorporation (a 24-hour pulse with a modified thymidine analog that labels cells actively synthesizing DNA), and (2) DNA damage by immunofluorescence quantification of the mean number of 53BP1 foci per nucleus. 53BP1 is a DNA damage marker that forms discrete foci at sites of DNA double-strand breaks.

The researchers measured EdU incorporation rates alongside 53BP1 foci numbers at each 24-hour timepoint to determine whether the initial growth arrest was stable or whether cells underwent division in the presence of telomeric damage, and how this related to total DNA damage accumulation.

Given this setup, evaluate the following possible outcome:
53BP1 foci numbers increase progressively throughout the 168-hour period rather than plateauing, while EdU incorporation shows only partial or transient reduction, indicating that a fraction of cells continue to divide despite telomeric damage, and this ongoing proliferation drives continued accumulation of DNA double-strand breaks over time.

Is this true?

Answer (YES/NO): NO